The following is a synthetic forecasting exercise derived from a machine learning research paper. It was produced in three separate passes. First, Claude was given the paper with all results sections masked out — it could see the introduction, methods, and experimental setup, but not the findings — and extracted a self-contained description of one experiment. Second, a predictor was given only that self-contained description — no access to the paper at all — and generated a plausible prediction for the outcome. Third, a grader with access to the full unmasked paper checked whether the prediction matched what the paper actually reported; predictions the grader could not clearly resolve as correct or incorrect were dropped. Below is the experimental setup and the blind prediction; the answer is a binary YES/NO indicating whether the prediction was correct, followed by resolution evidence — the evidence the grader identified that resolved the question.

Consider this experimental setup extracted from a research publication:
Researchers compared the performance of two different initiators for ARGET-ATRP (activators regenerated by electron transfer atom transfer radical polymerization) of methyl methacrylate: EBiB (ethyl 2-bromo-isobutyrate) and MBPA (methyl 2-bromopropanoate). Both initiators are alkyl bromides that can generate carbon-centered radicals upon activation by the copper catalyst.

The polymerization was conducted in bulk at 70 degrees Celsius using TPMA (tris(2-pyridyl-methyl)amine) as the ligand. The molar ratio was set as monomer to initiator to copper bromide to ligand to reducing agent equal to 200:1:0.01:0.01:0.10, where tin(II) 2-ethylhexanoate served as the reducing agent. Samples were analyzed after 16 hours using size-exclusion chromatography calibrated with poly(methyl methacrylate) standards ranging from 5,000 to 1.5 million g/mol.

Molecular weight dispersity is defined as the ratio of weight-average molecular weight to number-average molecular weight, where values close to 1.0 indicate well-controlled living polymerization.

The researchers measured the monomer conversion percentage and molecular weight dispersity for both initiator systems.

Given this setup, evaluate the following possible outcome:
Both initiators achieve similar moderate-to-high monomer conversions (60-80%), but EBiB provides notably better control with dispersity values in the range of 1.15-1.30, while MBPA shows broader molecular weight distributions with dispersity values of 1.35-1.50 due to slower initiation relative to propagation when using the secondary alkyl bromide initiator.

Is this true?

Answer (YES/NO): NO